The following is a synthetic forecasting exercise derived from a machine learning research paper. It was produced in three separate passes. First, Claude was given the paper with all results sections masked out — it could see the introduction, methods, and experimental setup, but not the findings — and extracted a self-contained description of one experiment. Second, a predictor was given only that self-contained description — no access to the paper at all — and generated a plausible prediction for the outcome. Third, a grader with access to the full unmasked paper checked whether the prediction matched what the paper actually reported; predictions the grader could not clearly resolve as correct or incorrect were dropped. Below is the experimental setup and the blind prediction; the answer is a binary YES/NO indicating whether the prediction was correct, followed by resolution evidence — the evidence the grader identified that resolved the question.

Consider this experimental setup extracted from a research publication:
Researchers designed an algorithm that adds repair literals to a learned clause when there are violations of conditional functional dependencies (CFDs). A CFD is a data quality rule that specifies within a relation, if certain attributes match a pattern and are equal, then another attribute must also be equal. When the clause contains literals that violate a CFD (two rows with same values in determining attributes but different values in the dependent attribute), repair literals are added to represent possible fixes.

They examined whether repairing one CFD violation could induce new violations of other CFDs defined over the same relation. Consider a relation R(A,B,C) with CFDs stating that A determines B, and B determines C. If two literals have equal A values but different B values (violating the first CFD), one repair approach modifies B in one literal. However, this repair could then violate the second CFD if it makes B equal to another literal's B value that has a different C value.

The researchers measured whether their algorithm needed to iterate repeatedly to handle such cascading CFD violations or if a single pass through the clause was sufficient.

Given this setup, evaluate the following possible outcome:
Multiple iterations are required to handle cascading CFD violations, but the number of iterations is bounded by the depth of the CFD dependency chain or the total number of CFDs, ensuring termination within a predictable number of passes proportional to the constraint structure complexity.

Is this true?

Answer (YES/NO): NO